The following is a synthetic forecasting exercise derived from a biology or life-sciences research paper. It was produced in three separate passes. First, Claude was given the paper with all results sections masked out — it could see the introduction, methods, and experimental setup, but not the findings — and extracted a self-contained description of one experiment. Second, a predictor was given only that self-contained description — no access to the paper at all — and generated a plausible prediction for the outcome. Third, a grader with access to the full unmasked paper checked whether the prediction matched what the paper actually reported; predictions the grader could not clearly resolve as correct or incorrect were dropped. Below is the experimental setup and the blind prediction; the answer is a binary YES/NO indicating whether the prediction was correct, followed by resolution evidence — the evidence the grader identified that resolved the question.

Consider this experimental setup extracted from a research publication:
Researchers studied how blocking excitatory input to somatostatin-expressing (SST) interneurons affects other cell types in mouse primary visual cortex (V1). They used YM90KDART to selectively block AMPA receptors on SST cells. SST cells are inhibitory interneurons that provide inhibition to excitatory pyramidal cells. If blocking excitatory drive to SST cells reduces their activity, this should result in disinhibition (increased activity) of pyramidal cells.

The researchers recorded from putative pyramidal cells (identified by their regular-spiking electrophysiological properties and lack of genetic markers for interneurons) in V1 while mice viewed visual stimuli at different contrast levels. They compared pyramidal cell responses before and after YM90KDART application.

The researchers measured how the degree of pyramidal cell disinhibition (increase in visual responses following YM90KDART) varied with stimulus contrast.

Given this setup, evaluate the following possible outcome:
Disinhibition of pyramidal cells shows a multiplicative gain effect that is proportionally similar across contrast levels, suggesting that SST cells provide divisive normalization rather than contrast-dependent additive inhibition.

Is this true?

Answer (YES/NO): NO